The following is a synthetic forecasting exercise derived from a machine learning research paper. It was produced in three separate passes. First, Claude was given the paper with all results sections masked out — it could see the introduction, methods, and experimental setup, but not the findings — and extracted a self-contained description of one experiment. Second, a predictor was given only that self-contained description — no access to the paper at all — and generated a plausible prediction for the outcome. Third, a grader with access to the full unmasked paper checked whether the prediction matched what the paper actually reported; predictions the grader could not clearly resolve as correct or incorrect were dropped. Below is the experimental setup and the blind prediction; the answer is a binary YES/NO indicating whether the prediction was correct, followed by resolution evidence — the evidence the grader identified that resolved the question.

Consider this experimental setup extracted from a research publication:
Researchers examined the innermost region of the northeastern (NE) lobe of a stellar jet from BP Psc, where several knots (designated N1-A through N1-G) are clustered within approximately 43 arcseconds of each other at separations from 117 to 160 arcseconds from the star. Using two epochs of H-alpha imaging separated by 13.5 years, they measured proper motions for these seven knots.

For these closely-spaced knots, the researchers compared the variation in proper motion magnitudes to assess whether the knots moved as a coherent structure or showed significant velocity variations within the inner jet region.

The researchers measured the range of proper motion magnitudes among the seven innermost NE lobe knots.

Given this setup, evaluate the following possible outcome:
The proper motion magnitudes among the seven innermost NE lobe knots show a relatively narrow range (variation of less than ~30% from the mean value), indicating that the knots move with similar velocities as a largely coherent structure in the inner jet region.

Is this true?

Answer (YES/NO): NO